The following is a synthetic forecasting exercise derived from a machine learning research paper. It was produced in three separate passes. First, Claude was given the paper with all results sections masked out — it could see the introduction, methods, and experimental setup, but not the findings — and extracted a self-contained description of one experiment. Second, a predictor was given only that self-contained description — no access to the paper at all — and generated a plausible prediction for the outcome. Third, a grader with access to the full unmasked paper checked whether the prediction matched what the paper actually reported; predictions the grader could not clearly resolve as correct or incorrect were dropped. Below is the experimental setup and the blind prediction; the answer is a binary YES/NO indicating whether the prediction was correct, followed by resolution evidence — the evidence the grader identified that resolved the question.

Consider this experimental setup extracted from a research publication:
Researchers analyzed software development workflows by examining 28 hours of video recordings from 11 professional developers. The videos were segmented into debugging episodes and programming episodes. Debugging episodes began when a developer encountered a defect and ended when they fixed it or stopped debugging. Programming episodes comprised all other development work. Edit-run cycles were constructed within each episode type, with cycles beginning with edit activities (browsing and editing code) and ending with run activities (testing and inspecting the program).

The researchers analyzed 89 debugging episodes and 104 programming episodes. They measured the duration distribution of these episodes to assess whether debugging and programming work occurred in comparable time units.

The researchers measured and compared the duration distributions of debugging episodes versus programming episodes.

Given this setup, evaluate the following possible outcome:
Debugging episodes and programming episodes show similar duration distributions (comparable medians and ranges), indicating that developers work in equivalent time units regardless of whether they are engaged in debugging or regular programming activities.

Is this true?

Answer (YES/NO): YES